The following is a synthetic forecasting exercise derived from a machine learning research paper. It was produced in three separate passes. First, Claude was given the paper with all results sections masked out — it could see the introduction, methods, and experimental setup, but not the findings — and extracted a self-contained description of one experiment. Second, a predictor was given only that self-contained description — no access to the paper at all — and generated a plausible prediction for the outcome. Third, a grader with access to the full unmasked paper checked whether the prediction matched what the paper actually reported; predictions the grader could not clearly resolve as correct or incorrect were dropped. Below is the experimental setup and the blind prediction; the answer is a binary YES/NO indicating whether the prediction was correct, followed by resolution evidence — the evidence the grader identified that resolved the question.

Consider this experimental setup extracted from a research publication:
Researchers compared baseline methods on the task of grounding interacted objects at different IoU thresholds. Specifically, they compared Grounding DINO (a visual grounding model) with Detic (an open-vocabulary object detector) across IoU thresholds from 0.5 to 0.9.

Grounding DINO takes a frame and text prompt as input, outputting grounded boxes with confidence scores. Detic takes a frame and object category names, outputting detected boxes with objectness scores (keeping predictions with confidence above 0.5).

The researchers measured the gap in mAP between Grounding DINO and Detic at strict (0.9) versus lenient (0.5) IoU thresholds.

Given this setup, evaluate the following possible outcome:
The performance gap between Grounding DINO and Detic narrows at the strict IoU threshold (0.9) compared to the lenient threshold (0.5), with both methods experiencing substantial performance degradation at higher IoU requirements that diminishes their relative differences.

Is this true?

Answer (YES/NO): NO